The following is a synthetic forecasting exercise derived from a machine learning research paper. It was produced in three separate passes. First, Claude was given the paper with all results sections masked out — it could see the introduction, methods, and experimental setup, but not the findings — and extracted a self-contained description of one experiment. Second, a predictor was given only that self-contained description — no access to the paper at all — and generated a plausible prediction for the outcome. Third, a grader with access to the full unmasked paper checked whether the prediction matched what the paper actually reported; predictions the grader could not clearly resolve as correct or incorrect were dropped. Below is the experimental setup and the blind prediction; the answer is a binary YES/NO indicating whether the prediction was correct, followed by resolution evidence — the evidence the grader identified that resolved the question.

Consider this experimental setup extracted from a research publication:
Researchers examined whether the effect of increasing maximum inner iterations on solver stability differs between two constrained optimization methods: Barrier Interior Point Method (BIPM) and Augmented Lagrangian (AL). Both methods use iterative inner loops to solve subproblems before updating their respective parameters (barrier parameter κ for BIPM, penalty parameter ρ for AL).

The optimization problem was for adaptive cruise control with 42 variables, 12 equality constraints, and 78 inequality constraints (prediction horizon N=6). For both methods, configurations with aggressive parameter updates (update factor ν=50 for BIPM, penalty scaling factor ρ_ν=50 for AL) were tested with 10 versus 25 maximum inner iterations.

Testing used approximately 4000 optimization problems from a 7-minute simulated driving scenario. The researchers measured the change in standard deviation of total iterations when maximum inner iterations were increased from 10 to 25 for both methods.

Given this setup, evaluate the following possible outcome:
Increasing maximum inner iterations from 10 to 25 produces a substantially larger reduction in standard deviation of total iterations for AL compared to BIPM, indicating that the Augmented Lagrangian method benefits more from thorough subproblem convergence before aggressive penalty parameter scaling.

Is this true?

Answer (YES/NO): NO